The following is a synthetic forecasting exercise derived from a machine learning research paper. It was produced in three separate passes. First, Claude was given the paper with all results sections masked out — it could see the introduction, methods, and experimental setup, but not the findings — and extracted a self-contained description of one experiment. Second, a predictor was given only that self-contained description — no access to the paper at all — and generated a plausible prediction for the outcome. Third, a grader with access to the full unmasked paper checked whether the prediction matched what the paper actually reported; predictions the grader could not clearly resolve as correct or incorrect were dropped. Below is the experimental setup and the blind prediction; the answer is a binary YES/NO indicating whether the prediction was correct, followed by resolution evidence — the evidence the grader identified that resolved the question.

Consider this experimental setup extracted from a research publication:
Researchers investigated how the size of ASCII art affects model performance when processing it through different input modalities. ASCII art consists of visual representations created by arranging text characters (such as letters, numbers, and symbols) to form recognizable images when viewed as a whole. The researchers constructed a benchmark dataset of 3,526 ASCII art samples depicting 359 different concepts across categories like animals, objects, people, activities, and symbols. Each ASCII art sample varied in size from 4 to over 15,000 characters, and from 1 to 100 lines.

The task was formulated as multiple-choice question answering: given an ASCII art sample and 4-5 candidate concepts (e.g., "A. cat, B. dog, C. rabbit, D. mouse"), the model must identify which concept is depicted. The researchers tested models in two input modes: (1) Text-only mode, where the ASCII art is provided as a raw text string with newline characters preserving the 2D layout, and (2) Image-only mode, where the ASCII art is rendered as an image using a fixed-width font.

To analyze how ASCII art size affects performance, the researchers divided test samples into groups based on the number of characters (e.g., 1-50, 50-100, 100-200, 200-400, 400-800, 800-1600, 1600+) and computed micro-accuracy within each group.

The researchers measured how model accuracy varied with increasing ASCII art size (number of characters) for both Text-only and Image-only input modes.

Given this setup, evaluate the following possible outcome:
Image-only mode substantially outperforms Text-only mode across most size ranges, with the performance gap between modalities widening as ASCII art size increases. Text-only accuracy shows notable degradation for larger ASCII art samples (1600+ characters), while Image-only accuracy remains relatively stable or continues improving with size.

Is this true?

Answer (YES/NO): NO